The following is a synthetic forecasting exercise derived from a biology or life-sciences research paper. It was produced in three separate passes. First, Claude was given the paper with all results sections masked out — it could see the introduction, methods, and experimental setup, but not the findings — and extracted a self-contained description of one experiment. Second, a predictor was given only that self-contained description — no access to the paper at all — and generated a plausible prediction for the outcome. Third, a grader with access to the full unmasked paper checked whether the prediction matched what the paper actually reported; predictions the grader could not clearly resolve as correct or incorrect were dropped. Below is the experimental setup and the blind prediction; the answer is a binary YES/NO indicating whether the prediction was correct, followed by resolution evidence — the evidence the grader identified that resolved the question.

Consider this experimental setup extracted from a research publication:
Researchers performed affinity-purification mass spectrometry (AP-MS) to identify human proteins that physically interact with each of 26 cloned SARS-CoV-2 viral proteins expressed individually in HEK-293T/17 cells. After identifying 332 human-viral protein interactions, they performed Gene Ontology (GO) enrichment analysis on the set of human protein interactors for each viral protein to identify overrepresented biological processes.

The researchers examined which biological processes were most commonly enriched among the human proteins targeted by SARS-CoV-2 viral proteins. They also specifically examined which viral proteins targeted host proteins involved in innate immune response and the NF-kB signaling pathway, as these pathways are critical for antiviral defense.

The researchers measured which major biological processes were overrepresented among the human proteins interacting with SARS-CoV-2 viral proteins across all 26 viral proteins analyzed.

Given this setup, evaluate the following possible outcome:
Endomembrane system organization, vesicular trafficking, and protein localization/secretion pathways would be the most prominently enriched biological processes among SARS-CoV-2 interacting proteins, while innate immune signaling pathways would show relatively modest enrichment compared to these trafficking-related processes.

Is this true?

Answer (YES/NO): NO